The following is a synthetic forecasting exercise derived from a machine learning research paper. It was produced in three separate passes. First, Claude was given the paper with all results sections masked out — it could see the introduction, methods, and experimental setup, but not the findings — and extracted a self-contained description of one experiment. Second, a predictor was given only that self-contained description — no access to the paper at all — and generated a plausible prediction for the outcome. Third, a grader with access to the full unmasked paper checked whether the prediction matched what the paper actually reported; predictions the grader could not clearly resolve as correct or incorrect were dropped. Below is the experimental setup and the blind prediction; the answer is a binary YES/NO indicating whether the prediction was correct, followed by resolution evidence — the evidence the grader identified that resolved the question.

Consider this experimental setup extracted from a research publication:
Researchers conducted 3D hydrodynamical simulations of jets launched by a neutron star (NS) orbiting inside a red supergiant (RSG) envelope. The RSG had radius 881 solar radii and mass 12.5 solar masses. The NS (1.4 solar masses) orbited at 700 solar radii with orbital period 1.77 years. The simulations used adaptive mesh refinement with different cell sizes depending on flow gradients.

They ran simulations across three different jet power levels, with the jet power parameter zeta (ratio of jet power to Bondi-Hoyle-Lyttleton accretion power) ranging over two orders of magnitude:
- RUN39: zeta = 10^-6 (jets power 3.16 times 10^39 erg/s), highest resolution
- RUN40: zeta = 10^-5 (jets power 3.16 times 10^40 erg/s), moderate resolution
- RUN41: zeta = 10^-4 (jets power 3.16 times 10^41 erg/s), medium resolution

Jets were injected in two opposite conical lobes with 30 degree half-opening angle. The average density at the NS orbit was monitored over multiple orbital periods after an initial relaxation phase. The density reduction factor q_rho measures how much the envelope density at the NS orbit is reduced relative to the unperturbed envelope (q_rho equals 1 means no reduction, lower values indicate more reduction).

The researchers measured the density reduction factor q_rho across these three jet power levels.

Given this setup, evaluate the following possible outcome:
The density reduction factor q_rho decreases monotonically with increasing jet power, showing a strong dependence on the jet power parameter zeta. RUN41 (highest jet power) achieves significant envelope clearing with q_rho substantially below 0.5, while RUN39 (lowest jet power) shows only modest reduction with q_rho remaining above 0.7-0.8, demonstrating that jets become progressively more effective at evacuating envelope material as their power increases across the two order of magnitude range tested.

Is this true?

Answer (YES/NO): YES